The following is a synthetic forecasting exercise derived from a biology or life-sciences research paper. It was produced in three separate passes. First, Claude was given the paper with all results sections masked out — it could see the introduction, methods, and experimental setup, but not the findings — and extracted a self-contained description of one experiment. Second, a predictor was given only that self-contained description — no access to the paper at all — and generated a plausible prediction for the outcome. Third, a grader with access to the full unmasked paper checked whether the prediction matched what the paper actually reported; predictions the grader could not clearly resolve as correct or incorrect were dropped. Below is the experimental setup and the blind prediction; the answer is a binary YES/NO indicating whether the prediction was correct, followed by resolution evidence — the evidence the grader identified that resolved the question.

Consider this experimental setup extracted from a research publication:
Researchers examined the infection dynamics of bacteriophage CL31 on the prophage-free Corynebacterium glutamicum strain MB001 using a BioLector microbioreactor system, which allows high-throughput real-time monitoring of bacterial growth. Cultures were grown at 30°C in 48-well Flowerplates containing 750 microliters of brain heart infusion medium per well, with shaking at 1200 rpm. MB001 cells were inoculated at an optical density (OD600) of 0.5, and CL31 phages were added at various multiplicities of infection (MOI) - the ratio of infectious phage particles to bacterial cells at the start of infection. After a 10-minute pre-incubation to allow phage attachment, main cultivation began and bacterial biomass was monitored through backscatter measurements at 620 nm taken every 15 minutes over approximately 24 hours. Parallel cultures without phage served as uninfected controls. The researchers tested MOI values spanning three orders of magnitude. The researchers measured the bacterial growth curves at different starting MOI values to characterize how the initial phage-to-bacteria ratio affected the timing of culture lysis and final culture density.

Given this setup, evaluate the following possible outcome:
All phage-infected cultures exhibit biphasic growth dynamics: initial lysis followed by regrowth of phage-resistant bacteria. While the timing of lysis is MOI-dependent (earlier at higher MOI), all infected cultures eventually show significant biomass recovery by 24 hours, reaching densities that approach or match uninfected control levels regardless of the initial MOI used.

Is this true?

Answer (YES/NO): NO